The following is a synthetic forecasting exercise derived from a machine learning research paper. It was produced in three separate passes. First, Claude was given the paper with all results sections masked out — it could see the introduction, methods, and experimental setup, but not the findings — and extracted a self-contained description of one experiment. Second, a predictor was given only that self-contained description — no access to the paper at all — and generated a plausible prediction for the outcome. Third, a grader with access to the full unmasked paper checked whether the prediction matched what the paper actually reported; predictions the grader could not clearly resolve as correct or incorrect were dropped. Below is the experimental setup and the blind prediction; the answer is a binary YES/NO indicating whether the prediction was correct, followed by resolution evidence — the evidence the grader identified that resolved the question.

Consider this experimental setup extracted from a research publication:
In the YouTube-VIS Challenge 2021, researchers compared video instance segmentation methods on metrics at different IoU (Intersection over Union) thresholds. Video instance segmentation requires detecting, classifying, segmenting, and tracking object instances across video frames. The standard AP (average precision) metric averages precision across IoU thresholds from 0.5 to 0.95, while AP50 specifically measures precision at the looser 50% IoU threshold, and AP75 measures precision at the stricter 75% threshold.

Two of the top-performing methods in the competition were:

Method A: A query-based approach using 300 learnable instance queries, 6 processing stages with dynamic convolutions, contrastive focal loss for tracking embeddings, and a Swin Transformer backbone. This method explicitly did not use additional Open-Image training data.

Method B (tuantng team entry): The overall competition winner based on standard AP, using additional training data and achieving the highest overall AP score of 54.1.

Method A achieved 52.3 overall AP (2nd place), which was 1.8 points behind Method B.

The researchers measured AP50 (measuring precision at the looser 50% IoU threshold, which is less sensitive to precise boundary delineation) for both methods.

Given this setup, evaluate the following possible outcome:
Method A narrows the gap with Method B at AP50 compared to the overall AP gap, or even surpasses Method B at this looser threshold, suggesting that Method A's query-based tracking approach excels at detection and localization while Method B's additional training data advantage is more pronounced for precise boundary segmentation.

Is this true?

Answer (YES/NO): YES